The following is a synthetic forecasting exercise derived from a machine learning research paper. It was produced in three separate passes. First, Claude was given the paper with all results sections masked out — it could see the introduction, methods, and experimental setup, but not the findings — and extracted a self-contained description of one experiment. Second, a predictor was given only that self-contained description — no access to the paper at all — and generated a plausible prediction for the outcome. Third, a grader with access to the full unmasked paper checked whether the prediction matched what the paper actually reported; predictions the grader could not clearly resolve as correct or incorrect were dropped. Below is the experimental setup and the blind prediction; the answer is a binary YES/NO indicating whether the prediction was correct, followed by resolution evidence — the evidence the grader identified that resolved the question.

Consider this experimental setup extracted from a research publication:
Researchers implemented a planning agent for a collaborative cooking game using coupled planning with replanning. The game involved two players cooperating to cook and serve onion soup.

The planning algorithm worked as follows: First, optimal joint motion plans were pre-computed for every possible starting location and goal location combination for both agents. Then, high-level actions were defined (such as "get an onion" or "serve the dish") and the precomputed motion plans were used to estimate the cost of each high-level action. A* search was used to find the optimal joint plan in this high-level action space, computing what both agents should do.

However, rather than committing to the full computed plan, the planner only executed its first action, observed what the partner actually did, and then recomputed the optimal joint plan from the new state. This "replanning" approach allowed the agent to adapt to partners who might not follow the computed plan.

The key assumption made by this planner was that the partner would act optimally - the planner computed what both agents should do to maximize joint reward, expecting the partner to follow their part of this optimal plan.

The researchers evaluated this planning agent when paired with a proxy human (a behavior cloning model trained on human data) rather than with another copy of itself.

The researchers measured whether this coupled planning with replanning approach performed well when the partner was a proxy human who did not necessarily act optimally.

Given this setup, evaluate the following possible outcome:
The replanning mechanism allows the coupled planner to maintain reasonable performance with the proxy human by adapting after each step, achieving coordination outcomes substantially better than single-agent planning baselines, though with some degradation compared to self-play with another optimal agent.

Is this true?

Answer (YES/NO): NO